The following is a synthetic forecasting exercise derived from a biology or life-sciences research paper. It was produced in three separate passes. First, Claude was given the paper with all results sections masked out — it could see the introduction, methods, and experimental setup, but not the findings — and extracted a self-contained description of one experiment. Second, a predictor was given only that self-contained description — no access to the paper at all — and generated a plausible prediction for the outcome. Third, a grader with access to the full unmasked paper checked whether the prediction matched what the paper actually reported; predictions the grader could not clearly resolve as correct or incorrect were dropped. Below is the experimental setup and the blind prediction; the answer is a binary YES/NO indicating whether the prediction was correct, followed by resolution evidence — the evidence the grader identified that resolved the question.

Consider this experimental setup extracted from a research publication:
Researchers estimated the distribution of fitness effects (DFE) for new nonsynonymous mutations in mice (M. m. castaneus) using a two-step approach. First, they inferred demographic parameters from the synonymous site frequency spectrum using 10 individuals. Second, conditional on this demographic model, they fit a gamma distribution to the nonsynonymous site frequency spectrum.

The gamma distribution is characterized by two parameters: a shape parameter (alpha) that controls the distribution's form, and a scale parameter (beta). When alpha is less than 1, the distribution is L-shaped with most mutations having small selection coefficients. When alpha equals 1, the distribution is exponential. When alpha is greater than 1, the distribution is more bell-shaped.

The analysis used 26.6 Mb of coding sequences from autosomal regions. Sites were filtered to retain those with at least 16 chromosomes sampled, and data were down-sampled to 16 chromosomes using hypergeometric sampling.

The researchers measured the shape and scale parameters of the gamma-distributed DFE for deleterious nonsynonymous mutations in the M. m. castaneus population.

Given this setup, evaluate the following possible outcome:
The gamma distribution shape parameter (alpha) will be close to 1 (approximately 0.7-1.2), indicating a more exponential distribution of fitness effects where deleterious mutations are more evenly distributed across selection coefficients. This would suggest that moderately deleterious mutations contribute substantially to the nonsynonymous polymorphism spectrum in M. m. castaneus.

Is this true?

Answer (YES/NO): NO